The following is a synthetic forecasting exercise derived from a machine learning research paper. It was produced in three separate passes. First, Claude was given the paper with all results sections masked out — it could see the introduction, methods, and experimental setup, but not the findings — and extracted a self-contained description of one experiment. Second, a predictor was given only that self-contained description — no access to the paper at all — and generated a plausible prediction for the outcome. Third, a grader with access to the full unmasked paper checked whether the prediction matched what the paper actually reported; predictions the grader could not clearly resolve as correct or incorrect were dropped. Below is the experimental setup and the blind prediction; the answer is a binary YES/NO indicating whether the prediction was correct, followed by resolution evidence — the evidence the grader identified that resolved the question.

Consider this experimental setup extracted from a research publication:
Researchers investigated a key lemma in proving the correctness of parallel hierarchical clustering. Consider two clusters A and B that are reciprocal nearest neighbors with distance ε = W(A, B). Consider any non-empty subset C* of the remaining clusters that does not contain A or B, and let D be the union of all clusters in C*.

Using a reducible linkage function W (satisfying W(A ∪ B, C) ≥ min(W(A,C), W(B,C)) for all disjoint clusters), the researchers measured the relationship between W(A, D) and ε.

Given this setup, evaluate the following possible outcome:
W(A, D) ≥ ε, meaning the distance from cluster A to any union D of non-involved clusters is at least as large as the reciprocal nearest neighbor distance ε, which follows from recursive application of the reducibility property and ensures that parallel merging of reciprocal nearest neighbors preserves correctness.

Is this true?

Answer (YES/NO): YES